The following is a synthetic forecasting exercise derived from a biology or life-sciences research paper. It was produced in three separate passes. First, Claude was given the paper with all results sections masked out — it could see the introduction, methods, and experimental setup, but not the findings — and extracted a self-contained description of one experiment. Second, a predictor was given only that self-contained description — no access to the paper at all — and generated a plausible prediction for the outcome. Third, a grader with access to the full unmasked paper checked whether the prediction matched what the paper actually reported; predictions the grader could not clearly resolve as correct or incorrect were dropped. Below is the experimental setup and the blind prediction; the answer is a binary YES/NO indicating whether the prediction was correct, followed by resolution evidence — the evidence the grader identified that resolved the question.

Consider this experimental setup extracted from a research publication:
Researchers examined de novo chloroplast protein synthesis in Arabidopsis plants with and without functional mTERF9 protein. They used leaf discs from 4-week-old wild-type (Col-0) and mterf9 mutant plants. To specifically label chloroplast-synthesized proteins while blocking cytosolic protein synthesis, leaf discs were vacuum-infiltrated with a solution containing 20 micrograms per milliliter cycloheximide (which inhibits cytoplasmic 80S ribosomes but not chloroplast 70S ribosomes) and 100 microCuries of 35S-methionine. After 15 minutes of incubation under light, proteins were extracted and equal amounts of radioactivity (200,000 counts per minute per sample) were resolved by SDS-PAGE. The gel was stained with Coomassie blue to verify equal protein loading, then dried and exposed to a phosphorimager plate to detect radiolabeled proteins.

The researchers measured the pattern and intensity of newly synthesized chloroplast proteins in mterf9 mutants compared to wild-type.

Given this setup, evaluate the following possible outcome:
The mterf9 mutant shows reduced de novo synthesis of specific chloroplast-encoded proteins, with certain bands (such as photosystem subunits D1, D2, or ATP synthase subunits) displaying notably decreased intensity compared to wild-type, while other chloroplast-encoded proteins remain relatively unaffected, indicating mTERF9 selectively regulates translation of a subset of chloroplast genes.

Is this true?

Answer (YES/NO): NO